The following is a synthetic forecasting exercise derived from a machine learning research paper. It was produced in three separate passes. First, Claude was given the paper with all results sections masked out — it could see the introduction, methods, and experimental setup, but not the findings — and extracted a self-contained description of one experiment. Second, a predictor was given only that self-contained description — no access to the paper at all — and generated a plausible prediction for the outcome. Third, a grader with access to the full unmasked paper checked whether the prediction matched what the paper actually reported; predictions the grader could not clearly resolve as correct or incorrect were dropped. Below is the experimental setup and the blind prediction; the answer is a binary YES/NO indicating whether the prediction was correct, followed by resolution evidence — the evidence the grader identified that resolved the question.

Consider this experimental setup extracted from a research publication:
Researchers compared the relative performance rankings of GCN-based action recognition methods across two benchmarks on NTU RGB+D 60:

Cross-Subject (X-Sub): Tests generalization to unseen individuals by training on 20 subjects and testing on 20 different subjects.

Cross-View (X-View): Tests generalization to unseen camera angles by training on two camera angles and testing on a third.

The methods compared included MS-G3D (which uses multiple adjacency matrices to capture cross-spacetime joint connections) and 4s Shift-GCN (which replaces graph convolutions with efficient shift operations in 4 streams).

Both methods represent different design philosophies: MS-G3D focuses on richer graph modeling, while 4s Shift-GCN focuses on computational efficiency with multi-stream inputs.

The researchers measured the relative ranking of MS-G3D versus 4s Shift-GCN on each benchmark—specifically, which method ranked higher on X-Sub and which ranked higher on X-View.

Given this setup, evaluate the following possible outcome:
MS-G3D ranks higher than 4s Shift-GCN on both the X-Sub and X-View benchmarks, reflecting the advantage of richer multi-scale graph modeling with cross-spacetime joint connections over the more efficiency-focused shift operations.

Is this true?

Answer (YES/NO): NO